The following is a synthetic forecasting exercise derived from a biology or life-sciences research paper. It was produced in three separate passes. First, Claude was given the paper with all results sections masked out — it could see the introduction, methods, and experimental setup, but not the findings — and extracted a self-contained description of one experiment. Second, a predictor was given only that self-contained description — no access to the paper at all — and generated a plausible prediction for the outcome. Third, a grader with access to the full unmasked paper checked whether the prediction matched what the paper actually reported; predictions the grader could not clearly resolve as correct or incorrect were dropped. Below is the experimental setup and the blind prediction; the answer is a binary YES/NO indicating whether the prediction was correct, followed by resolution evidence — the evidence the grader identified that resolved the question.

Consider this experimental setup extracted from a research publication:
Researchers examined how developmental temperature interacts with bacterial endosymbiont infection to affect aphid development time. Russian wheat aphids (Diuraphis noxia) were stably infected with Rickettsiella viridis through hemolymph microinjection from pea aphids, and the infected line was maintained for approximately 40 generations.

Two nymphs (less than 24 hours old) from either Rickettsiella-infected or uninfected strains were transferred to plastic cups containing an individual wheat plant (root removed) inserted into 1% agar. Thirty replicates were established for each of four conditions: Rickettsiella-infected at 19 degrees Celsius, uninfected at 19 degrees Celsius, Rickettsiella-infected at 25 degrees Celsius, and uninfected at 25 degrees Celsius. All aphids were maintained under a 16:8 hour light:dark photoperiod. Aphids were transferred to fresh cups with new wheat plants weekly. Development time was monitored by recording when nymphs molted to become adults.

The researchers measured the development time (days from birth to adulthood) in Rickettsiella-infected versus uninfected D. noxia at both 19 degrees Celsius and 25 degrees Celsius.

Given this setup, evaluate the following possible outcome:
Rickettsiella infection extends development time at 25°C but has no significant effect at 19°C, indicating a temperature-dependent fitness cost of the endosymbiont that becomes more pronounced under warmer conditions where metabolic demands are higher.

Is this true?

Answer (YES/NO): NO